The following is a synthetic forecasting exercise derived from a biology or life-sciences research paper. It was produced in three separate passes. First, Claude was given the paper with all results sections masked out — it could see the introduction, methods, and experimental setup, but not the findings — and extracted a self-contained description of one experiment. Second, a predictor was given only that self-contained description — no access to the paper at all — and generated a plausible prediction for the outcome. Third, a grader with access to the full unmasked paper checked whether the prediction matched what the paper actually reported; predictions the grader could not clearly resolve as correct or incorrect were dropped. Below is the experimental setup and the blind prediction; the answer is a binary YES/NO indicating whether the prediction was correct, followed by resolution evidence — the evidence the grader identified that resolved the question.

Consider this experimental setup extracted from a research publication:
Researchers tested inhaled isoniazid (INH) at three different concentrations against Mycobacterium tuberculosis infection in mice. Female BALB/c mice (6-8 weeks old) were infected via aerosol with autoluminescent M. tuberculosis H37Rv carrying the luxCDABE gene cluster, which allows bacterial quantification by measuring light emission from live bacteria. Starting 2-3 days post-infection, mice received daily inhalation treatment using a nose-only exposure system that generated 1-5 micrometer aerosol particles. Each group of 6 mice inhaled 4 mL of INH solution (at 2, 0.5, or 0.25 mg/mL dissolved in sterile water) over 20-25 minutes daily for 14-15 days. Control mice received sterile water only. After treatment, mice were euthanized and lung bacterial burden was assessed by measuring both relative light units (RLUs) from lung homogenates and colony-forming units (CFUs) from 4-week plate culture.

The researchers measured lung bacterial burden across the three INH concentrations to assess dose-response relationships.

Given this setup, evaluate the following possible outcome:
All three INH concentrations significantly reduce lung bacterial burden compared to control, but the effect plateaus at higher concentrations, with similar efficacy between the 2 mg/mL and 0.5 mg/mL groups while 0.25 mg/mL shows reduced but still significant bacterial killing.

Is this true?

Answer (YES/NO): NO